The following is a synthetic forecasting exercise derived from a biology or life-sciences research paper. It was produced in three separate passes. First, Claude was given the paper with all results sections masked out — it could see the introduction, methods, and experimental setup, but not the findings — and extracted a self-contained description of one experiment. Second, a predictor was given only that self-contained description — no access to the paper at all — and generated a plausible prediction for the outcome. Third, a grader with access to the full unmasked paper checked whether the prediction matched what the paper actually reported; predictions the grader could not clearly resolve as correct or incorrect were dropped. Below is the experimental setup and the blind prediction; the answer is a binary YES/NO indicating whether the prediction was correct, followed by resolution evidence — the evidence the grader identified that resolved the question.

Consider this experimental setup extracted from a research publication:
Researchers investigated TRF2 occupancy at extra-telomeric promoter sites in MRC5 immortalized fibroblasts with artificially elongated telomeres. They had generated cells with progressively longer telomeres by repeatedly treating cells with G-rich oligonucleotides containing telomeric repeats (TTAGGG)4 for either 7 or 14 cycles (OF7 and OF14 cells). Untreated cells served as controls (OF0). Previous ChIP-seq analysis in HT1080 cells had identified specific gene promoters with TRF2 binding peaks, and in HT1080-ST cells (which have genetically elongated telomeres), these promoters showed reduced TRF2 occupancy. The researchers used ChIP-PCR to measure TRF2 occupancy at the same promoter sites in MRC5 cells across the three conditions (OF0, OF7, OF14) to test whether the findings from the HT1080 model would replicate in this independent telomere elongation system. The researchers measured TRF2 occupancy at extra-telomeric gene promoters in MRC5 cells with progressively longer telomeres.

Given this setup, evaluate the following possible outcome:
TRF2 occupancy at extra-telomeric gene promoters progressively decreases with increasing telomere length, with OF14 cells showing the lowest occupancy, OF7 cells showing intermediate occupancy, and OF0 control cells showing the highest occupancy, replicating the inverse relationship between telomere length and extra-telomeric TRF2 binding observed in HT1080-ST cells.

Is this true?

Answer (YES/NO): YES